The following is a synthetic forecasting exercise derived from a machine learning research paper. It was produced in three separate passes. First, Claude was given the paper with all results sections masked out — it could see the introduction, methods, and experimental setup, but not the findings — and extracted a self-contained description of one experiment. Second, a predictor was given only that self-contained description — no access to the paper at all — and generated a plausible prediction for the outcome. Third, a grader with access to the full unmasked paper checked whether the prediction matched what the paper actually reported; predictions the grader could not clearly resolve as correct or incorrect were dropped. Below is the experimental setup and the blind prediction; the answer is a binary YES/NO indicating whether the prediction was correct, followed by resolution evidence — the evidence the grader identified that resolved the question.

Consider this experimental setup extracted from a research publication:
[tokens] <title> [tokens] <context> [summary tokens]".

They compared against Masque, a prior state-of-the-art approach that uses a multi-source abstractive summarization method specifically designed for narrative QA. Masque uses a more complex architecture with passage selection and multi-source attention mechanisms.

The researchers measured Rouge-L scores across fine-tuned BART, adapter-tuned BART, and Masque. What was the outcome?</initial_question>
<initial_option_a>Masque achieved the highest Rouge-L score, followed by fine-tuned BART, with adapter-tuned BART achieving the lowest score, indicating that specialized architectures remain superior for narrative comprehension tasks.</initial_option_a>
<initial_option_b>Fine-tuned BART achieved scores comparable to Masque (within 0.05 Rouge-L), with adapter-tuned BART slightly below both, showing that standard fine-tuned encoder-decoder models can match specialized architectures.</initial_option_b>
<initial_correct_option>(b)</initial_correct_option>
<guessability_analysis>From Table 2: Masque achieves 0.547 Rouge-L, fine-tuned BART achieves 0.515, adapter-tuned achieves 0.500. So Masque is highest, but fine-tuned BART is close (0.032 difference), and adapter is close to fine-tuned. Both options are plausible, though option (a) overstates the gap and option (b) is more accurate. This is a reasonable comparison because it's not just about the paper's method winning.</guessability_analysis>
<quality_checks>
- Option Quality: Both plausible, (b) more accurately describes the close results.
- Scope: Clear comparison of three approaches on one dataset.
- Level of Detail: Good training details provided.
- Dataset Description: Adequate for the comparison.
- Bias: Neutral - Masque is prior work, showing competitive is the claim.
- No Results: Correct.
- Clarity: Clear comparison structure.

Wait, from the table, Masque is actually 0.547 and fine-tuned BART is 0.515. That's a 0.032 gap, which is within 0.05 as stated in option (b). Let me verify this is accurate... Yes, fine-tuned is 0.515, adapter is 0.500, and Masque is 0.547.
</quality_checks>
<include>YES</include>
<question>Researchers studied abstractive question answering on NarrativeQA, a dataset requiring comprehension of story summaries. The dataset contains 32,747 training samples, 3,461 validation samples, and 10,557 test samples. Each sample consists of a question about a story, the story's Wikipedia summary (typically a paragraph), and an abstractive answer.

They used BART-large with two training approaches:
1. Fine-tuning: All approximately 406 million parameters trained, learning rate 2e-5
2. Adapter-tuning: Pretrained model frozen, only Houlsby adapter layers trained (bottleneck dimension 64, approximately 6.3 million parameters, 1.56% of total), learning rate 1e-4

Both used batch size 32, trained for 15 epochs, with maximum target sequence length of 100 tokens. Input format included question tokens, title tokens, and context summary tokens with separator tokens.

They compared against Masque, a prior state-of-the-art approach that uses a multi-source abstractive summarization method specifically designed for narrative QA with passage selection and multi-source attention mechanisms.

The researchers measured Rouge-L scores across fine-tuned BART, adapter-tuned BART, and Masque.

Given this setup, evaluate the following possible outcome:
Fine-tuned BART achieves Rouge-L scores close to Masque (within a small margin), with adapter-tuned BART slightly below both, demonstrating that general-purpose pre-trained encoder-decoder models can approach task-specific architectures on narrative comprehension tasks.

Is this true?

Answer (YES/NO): NO